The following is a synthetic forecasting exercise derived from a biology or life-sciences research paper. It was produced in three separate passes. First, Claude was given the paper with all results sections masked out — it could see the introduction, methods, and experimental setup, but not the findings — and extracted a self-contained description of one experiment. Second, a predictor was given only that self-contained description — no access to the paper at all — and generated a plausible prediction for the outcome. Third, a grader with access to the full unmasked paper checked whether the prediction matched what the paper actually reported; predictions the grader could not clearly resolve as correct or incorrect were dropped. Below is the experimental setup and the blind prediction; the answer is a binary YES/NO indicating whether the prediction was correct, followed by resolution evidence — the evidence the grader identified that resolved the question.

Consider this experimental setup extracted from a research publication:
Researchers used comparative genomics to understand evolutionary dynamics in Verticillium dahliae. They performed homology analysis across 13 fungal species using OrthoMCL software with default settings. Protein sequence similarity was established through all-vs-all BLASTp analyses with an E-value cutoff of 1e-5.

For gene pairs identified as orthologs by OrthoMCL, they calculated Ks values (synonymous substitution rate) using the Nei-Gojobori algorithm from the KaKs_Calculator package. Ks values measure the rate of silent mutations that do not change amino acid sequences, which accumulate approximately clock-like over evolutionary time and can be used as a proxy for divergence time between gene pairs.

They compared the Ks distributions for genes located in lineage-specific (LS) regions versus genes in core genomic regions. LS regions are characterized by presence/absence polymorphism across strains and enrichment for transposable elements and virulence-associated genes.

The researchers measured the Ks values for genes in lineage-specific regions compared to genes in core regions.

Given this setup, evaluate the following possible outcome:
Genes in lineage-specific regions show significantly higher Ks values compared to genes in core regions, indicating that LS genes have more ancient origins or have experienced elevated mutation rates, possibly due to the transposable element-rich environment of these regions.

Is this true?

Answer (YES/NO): NO